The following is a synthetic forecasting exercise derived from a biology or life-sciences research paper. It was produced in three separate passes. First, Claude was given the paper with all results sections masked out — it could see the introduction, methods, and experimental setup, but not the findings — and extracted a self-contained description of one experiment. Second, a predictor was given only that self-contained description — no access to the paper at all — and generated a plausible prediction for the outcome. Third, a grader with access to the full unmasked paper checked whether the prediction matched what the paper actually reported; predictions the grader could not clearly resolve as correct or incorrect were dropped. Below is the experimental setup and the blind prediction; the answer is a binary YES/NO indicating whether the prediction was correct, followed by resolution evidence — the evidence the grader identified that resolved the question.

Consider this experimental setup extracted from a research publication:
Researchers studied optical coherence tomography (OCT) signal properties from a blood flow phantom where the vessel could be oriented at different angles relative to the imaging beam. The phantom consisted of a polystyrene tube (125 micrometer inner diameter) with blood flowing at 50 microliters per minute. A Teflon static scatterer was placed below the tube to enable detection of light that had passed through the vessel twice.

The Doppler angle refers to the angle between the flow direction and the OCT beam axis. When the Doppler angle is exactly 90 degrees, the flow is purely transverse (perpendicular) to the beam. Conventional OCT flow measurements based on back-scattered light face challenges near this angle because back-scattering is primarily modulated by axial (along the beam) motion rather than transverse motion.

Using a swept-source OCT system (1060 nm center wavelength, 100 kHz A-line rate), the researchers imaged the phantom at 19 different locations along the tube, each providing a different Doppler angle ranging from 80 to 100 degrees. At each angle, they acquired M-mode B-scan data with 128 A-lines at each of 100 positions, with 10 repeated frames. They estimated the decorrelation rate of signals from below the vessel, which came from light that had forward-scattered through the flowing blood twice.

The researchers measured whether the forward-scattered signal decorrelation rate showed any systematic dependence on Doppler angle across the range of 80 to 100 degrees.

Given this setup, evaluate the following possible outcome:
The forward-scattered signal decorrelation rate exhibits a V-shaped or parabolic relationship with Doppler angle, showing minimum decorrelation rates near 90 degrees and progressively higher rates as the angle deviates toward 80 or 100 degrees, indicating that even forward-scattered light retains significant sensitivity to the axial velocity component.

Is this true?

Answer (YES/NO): NO